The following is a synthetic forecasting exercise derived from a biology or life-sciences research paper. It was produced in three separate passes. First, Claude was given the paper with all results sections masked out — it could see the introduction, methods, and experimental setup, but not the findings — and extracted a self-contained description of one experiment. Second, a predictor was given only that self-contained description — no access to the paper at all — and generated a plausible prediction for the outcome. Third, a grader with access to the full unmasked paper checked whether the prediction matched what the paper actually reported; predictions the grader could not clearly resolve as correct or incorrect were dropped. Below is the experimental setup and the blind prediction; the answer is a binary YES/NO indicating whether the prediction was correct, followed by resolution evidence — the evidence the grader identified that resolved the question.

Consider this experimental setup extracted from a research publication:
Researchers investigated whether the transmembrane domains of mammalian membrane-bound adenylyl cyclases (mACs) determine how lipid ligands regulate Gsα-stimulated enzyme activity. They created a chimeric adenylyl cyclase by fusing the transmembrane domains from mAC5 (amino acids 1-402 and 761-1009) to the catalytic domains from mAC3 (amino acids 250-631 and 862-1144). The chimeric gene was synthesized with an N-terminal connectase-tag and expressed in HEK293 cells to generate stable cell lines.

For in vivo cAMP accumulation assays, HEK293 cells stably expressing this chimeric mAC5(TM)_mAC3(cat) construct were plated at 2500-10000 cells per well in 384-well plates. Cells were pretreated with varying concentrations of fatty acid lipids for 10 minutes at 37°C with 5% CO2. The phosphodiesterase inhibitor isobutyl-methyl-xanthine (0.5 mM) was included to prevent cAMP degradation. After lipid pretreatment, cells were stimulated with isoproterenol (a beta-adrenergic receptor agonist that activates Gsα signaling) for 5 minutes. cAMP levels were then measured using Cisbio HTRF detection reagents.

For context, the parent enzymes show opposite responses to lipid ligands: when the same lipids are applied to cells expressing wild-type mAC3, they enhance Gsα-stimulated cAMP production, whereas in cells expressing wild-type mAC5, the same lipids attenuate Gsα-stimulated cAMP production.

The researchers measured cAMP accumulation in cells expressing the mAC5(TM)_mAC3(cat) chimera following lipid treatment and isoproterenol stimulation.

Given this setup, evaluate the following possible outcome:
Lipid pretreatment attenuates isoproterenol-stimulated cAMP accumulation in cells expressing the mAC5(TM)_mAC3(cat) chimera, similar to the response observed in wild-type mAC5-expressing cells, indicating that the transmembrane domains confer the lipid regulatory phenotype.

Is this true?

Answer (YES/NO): YES